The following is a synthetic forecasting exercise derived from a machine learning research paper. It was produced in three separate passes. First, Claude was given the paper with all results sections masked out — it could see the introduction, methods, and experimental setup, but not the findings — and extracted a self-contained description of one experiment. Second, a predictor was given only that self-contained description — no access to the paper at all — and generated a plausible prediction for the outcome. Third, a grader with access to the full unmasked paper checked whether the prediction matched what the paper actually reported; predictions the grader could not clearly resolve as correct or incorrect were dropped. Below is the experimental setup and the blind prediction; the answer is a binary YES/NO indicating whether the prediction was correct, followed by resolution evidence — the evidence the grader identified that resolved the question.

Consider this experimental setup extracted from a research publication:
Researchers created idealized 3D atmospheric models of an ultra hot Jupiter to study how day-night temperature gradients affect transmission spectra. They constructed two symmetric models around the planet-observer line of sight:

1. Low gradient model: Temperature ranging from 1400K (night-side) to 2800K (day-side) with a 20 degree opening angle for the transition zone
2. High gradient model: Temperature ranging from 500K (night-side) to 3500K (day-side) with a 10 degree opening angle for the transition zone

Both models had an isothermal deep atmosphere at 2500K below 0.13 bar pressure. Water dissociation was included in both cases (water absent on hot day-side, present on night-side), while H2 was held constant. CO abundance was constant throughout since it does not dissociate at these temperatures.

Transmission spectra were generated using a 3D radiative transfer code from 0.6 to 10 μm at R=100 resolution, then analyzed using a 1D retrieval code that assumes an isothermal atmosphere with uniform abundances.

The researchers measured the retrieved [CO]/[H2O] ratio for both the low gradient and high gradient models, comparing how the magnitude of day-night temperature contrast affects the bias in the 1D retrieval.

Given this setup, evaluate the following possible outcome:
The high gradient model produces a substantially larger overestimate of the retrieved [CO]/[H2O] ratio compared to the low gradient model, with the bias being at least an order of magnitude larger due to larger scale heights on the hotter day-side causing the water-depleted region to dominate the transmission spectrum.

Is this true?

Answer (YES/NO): YES